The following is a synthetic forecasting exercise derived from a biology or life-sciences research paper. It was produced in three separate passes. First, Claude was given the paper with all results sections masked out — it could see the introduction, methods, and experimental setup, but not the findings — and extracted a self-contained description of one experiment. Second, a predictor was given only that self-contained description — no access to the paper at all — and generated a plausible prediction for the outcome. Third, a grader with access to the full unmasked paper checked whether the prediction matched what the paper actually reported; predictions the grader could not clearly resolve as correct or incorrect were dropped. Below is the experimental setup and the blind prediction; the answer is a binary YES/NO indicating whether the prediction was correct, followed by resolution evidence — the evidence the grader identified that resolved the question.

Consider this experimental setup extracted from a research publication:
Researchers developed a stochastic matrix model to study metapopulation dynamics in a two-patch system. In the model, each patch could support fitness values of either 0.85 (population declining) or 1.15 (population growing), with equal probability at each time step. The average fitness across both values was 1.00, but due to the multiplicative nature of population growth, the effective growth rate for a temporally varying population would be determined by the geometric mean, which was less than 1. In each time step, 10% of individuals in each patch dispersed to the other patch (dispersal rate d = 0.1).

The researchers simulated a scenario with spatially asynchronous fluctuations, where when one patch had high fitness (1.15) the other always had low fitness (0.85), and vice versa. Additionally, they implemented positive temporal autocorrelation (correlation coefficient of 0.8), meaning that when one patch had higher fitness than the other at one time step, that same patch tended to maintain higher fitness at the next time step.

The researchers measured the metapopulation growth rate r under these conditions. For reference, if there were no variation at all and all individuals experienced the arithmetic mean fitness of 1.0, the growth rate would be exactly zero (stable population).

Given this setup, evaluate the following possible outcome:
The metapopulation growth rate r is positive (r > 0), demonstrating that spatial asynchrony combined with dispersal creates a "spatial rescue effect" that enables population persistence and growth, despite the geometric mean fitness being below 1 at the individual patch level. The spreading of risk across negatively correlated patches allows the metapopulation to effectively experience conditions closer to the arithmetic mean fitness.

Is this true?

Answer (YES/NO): YES